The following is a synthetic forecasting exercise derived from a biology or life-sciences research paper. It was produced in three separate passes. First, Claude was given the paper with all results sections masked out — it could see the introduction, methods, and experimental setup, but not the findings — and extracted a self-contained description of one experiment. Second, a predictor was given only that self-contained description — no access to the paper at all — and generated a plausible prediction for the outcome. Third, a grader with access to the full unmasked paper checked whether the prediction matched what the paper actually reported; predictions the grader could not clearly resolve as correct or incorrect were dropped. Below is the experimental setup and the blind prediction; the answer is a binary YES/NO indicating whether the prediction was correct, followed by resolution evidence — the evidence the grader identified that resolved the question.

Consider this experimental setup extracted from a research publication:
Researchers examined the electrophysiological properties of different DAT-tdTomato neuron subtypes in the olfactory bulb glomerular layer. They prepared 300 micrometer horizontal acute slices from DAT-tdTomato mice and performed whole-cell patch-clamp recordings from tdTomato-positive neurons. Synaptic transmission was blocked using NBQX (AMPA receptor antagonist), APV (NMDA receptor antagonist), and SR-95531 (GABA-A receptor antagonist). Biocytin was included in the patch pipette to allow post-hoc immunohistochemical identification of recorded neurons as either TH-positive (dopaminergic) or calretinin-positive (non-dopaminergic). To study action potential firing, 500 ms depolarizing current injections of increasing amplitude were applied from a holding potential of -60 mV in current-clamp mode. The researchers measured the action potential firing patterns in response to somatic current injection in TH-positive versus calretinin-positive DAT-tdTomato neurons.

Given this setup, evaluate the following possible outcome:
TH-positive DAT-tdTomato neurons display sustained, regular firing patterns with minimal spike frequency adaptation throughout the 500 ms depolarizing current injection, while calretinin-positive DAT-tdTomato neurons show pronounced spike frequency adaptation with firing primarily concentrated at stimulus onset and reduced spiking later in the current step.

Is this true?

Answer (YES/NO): NO